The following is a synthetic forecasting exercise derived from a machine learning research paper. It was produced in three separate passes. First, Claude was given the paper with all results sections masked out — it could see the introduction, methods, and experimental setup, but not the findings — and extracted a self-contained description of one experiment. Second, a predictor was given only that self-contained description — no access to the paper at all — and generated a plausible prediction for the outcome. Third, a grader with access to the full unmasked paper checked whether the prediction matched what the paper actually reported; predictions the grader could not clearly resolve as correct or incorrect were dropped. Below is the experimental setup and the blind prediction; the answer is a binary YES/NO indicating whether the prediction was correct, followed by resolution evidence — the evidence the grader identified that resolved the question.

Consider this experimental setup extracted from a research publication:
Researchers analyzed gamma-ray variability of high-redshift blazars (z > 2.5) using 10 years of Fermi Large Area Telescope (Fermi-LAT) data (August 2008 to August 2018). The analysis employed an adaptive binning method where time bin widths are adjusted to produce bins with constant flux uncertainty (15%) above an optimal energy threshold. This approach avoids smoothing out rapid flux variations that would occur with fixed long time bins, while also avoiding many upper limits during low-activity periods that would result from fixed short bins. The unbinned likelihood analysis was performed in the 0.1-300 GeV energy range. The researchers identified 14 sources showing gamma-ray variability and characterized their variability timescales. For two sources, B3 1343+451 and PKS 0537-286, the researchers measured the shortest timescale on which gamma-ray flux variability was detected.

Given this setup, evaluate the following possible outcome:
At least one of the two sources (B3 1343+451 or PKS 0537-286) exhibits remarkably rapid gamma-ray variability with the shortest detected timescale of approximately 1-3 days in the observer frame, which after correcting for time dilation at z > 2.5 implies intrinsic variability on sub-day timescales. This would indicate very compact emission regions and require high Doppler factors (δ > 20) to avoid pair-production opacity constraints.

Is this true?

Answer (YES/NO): NO